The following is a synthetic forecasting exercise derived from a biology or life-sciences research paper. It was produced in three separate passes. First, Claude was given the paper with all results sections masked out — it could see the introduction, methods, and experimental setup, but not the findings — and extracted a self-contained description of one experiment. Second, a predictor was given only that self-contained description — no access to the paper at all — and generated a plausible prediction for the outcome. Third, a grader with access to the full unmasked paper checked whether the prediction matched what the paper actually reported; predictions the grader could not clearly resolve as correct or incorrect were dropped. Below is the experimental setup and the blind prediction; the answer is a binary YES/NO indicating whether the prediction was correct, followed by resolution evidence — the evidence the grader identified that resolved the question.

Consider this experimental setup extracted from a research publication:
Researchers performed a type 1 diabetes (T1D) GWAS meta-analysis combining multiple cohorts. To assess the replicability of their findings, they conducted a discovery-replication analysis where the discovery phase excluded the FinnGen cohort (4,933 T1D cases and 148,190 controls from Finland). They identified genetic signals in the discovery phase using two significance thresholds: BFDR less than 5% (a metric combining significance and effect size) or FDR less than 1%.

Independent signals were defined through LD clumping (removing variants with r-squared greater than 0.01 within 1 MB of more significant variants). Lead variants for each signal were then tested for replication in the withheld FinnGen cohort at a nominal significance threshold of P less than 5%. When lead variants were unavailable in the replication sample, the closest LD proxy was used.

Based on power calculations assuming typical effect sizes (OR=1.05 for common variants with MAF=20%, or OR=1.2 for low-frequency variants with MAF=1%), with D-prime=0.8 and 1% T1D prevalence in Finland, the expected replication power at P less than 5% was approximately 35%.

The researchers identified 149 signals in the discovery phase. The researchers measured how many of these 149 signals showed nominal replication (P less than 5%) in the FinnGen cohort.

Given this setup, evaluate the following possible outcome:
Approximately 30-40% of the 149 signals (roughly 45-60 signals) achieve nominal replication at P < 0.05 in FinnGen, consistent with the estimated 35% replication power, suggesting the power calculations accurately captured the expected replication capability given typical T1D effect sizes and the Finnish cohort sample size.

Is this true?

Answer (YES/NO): NO